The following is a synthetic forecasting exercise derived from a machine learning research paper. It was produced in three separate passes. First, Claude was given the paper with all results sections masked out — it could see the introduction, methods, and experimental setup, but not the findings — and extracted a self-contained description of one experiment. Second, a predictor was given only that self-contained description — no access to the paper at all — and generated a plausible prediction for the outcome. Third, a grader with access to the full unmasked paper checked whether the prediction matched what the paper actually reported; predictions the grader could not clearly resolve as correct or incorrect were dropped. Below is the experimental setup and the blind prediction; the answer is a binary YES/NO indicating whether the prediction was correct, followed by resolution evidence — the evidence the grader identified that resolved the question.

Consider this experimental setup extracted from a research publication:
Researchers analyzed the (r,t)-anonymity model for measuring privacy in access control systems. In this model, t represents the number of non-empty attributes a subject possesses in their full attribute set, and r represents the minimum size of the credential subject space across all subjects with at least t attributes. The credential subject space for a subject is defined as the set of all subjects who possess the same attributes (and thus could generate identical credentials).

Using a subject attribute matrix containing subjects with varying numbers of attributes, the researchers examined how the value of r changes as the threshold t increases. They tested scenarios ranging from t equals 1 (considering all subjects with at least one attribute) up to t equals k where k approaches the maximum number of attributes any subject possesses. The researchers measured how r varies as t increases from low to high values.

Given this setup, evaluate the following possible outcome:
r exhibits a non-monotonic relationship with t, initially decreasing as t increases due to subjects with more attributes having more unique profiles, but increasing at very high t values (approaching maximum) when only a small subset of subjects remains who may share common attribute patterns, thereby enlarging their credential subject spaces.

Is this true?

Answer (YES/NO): NO